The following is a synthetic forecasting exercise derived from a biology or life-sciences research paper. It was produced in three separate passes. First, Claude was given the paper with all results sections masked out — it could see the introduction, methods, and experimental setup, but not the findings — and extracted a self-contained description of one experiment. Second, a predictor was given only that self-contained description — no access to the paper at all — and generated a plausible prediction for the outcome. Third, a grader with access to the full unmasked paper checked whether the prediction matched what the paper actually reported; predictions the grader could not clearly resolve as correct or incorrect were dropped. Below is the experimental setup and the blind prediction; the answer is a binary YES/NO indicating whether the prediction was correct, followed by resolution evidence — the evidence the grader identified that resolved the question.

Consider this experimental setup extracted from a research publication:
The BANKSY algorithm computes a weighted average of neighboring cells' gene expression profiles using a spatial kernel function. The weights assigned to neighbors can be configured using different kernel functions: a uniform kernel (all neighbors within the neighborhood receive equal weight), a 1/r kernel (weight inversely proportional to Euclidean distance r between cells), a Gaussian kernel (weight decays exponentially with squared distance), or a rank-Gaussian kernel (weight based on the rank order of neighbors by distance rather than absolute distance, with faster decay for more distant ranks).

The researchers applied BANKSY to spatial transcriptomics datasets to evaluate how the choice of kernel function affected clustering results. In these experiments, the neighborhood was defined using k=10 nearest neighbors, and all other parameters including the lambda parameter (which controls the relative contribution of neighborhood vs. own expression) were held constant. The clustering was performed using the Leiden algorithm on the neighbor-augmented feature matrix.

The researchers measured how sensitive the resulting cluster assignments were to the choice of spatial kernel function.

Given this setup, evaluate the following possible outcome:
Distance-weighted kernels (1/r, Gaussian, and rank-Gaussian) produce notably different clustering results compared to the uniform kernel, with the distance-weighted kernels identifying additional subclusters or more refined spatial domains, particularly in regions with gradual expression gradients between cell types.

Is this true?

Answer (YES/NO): NO